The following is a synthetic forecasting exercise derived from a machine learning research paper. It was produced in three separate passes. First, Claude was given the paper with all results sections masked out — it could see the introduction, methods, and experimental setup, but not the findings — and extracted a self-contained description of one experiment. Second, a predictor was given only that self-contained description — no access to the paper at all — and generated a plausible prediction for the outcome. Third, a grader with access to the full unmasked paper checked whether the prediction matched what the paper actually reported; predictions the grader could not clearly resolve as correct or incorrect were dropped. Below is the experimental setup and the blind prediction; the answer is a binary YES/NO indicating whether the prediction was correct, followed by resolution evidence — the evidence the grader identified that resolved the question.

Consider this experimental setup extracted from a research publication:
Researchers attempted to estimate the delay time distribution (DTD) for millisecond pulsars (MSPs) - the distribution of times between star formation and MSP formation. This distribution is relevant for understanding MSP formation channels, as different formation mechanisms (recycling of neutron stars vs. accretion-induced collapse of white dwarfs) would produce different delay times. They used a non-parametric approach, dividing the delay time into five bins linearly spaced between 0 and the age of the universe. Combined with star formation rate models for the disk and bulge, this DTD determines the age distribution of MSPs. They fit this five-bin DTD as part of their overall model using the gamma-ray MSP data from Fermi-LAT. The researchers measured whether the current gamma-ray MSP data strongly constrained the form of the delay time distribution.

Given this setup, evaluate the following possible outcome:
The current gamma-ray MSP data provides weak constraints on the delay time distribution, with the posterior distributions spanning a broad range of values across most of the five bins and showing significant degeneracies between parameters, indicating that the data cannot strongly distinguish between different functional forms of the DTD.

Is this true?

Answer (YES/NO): YES